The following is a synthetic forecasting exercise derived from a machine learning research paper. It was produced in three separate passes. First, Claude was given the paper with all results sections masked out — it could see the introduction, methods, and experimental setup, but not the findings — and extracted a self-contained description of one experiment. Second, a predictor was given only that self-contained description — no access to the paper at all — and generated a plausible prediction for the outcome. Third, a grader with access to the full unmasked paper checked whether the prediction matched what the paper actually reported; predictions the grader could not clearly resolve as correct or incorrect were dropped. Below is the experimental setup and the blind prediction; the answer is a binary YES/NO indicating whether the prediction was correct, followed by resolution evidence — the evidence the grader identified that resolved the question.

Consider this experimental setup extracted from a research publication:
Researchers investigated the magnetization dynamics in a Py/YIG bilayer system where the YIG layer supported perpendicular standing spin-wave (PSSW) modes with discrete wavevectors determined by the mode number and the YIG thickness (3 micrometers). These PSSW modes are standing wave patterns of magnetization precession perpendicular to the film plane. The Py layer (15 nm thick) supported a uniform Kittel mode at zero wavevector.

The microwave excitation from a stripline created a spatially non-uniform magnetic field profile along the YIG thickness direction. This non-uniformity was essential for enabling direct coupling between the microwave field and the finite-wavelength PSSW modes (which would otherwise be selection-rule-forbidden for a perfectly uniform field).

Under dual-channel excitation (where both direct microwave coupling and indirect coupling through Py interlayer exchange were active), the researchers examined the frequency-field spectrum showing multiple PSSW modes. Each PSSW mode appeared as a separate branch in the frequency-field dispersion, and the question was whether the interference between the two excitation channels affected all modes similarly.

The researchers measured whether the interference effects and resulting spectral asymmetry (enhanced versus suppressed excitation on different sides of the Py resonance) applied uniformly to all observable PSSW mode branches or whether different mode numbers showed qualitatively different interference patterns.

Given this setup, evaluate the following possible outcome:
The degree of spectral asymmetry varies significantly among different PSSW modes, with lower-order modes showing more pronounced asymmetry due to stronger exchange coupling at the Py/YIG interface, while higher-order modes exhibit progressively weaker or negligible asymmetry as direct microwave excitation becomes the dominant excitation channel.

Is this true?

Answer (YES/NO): NO